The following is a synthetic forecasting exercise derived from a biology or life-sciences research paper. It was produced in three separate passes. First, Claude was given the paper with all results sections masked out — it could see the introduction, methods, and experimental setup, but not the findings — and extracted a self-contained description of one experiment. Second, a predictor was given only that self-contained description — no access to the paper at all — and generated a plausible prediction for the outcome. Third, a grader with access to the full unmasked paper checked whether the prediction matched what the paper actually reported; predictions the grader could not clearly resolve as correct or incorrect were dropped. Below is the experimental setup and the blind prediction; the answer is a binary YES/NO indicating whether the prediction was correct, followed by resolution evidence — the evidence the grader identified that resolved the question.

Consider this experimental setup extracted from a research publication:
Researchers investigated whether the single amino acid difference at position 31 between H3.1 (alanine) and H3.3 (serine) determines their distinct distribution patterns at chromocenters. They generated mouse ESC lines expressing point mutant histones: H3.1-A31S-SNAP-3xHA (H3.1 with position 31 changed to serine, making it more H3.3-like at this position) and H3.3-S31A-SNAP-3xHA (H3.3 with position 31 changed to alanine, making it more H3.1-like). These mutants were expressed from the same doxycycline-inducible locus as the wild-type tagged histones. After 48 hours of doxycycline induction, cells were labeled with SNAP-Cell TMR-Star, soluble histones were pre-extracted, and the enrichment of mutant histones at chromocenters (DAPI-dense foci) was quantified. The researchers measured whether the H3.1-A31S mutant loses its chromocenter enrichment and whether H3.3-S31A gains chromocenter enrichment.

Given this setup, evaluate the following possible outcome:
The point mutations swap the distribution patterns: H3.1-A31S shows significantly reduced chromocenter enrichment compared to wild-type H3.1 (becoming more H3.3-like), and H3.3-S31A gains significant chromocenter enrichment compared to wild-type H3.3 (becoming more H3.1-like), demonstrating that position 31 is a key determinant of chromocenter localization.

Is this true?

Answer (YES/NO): NO